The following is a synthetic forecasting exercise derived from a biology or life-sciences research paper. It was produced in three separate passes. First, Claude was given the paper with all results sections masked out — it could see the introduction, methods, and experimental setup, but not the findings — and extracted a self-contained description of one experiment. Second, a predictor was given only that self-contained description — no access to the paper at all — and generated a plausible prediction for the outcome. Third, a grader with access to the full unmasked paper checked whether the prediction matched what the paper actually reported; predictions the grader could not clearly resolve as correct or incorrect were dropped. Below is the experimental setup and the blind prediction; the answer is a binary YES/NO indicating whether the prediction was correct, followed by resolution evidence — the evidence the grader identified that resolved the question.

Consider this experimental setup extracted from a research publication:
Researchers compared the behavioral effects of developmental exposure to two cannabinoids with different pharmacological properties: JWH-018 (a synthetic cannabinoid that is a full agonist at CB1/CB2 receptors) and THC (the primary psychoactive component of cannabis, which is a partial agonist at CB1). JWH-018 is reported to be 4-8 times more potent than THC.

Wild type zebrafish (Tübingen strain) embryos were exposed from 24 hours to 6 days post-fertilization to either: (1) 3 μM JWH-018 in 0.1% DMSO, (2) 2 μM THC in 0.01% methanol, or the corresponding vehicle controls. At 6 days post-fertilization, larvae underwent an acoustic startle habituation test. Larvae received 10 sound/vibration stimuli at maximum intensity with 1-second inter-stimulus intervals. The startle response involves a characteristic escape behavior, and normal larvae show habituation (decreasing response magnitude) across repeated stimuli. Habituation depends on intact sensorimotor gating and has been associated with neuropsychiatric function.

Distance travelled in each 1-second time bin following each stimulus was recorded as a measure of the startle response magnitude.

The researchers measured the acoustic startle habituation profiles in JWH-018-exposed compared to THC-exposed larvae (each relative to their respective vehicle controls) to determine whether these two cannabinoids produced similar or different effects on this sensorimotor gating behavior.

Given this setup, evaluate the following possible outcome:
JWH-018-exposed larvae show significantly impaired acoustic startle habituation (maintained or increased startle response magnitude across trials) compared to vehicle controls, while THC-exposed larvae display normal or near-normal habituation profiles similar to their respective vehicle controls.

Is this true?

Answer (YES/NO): NO